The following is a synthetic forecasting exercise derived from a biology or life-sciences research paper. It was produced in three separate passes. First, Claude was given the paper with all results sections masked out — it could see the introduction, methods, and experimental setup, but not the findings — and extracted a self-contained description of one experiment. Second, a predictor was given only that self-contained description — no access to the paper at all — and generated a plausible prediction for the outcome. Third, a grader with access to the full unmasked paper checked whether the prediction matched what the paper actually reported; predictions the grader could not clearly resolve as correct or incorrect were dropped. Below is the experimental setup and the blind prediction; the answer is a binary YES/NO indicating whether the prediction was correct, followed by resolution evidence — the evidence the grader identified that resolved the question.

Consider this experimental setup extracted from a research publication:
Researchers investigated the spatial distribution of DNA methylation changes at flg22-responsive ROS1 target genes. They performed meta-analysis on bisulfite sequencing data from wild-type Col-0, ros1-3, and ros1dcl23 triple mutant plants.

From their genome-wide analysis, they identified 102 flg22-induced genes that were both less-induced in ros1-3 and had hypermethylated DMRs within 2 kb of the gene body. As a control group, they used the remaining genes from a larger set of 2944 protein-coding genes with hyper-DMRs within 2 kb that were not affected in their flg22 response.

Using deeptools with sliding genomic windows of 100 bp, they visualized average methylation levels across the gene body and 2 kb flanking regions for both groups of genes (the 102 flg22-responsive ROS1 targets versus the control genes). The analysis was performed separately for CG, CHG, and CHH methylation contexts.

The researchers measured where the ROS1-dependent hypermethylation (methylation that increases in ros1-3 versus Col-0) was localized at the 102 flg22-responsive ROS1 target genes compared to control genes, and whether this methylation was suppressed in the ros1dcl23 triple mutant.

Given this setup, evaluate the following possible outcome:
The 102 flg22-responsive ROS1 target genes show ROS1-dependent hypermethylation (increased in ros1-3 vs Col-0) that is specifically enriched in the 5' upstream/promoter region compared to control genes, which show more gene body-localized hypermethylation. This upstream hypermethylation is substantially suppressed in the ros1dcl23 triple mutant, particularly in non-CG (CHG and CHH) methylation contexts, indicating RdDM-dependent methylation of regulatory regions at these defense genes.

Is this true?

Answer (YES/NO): NO